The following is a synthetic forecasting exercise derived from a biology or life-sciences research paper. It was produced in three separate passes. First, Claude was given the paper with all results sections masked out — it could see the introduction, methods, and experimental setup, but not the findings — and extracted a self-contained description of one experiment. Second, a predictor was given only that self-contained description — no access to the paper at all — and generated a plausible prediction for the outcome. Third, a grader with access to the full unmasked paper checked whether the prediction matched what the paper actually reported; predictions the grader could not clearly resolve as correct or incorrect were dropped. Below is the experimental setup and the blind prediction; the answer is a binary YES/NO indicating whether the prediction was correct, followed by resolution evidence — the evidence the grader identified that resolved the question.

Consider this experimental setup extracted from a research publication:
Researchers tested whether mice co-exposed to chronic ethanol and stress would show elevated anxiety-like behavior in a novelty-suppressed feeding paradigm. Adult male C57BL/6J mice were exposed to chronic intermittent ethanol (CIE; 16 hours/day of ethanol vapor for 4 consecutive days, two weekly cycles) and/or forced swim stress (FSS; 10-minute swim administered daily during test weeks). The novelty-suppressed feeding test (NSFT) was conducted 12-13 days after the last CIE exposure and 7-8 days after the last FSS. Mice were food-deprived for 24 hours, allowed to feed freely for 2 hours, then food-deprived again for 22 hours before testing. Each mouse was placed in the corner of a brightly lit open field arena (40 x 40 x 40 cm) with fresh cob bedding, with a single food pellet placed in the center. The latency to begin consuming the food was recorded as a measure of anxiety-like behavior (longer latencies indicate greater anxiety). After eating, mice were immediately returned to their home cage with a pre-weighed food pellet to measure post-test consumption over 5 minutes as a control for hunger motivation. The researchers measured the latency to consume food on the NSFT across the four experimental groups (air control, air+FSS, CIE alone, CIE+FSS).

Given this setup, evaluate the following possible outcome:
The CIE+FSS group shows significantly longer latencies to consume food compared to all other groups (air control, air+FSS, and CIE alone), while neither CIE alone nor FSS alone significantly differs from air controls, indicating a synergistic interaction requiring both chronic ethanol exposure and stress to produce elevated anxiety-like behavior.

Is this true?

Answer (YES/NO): YES